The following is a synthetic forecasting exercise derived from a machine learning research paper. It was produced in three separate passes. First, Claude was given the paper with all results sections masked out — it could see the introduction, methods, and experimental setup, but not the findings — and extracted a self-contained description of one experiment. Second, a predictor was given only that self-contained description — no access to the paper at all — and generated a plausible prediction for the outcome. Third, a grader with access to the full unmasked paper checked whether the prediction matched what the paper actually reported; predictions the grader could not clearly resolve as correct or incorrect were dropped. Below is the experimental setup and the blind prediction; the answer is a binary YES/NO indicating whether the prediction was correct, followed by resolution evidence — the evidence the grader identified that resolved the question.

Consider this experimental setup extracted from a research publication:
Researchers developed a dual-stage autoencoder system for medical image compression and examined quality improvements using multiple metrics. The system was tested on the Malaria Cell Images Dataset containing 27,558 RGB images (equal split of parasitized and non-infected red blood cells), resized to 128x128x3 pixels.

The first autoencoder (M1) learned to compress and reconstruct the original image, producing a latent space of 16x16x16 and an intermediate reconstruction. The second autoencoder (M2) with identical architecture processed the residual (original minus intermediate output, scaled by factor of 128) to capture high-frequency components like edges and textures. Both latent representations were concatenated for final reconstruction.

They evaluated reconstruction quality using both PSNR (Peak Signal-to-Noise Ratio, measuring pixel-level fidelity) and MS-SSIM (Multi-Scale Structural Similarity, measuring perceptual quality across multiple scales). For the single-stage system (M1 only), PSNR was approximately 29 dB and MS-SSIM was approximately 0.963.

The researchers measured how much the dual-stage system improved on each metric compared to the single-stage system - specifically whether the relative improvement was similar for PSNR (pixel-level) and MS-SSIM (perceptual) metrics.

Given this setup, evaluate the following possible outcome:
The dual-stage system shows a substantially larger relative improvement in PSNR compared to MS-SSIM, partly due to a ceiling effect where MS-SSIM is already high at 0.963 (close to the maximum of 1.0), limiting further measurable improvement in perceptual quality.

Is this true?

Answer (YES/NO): YES